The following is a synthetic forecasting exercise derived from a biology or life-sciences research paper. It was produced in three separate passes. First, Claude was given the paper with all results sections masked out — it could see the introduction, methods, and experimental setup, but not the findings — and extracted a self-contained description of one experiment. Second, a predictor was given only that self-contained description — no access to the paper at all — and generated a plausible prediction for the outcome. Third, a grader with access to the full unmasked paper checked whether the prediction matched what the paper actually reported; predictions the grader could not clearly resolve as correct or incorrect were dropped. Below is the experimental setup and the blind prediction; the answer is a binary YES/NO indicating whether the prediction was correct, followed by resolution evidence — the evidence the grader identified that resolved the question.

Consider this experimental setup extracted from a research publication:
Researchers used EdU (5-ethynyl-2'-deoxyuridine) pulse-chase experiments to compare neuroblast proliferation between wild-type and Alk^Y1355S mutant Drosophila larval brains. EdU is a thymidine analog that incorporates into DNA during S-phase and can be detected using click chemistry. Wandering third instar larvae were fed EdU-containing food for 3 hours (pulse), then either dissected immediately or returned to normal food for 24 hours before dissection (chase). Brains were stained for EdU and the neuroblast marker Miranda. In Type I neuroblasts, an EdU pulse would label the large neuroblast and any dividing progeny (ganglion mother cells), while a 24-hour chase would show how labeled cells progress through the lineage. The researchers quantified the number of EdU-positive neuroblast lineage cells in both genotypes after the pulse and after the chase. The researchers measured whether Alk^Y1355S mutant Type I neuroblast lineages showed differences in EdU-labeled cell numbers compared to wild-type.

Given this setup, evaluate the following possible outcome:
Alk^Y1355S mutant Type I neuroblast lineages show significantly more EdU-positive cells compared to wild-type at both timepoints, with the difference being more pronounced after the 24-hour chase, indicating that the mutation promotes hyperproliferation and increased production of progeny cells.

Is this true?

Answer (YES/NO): NO